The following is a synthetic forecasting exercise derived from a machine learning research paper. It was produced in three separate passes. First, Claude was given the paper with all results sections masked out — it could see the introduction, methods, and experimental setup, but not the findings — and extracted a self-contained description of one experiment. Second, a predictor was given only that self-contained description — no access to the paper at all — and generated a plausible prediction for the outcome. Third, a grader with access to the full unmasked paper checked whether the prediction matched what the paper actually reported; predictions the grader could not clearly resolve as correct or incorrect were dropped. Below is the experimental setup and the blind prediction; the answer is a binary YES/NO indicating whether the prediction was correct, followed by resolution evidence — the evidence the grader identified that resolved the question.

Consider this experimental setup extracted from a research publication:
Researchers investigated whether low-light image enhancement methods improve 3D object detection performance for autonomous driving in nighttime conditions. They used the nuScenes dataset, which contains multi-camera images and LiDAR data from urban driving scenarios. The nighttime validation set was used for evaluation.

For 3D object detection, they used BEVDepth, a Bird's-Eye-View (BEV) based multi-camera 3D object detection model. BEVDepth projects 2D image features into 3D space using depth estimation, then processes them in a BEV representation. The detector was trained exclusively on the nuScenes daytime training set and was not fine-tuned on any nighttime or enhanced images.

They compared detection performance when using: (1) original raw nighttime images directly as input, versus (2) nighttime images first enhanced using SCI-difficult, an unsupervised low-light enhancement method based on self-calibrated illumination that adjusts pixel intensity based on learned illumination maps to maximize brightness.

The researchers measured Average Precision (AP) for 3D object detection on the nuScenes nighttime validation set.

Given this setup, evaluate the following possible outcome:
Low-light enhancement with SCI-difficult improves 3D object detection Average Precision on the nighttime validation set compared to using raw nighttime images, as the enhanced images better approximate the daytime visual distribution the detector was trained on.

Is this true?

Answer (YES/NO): NO